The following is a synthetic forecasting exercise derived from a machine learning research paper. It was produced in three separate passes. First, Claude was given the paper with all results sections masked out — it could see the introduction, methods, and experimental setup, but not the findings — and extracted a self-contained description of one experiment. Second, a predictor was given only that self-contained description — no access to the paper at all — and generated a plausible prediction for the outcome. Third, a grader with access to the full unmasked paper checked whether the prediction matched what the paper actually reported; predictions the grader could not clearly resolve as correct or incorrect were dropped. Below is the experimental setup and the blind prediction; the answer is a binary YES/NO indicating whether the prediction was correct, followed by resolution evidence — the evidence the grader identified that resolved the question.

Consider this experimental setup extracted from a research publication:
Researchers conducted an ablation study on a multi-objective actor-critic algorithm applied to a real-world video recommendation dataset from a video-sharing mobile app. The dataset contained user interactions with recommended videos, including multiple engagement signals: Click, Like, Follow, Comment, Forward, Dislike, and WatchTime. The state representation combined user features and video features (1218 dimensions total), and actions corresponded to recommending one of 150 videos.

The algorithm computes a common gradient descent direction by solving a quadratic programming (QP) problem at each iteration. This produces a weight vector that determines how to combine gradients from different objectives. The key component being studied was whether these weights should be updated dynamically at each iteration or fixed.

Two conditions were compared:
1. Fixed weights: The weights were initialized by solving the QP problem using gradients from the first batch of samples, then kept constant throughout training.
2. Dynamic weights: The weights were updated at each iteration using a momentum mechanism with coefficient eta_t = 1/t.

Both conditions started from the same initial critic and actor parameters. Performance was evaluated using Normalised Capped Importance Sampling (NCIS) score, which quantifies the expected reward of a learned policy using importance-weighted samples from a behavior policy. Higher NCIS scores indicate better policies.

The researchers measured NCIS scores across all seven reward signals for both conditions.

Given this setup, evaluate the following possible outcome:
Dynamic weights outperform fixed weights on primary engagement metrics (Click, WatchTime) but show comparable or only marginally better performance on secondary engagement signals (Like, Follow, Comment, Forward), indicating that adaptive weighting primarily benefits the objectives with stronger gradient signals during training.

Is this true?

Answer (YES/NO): NO